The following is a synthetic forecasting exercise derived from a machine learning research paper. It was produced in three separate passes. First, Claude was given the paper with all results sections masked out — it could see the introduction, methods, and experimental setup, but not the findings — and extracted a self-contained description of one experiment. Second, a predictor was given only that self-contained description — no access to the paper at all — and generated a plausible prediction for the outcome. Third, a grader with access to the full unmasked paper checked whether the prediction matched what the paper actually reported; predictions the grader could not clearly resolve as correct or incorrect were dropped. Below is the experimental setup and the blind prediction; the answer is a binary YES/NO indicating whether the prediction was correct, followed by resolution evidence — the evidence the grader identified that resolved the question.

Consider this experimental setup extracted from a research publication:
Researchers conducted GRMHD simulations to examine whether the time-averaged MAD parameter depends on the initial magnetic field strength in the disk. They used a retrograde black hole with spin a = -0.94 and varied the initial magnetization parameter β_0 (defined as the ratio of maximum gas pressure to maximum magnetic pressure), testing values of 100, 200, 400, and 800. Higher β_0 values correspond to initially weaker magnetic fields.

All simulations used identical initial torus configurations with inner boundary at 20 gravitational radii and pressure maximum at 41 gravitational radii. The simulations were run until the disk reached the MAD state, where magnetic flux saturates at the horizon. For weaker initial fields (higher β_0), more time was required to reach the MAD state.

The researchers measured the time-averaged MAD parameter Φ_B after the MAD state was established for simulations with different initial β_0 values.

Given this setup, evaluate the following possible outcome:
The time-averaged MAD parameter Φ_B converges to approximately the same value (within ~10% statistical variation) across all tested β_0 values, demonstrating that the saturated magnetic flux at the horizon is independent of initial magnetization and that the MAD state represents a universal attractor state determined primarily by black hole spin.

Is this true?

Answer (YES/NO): YES